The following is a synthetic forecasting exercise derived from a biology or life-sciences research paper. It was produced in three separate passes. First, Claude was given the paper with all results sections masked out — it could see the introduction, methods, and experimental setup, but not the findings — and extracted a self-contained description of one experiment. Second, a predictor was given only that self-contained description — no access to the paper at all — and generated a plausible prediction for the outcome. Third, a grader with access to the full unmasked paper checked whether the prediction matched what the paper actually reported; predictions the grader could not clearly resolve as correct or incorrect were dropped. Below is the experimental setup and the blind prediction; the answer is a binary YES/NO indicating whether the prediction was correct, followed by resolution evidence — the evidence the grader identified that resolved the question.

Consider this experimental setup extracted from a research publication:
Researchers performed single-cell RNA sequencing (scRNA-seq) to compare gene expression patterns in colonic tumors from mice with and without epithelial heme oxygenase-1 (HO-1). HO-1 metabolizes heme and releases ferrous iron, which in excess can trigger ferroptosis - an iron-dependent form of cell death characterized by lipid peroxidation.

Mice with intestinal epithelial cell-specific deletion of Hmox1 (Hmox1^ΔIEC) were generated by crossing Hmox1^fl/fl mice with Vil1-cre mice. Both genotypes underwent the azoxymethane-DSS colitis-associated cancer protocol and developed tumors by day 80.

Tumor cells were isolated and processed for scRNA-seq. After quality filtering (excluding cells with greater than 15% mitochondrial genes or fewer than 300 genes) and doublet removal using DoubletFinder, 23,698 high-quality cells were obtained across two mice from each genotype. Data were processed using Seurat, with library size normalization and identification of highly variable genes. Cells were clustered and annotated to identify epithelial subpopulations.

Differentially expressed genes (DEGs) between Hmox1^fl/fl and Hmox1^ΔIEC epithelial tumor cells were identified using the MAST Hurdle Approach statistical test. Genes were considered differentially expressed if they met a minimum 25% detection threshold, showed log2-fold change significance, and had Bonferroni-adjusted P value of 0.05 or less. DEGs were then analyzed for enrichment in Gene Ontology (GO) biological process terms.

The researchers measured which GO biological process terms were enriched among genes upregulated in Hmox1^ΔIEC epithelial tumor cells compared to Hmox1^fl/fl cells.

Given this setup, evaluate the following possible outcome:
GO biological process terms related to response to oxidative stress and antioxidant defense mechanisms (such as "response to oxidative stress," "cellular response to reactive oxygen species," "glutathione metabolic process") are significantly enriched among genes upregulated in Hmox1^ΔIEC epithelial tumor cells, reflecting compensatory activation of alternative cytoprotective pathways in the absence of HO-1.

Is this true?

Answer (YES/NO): YES